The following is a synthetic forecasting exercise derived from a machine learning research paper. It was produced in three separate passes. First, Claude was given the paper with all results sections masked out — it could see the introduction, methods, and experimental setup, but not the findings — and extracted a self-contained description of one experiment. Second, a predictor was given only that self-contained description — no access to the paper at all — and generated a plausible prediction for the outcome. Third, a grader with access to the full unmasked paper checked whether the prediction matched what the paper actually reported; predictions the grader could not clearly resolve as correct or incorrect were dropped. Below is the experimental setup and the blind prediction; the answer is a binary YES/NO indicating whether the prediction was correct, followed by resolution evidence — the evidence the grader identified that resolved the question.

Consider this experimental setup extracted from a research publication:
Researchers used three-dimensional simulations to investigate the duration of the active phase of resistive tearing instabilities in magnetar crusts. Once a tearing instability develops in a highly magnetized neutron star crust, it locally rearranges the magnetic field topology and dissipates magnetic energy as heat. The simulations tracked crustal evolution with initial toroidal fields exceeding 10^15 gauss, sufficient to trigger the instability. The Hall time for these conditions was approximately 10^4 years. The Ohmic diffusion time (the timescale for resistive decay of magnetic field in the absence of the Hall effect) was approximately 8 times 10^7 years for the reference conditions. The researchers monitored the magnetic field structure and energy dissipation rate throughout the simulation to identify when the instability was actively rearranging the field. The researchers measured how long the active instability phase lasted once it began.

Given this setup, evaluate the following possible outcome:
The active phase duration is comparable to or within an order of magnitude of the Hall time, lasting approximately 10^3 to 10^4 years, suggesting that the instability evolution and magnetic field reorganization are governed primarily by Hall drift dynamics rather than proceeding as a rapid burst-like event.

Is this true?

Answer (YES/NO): NO